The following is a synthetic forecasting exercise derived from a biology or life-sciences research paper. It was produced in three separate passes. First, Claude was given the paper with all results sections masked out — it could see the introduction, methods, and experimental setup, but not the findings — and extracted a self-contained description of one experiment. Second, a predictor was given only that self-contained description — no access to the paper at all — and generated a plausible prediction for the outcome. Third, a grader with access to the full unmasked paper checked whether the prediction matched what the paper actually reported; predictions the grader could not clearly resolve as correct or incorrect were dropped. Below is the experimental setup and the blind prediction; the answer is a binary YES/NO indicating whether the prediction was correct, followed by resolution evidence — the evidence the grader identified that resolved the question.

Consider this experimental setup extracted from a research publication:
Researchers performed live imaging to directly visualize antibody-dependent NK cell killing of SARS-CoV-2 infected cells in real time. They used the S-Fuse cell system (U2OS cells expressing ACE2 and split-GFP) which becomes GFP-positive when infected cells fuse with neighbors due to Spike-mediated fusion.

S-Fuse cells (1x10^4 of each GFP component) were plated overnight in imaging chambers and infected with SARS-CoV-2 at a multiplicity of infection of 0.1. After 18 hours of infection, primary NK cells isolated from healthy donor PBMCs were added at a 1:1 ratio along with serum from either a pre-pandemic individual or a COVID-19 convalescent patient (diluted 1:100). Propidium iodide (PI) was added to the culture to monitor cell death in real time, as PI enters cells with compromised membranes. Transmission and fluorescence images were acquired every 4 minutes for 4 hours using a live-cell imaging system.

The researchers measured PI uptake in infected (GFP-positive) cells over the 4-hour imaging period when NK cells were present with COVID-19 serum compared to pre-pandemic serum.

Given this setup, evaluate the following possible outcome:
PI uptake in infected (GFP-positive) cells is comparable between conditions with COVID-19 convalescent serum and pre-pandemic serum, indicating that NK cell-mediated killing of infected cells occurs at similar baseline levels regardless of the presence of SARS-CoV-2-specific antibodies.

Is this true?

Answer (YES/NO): NO